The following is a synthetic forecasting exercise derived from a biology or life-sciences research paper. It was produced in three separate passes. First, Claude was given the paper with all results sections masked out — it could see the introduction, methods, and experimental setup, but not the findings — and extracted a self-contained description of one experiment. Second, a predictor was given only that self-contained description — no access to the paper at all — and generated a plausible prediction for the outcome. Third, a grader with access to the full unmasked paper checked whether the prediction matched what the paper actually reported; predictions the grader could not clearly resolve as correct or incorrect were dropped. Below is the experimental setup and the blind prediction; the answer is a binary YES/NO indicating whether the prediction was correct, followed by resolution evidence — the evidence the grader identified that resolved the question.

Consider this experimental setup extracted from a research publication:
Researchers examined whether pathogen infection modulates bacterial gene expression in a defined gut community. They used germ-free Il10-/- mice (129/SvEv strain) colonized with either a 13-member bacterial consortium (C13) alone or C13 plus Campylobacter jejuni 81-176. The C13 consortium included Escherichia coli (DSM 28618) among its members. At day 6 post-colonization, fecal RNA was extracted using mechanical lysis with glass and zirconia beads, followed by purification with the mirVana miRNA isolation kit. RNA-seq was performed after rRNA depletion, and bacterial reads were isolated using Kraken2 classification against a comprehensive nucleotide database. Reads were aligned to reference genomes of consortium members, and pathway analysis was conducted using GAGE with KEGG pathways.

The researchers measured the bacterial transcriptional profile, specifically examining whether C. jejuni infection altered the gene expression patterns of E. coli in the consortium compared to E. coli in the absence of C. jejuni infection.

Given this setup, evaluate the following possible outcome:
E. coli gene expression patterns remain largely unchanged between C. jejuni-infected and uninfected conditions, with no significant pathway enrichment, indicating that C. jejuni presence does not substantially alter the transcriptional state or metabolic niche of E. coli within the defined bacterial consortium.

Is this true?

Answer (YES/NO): NO